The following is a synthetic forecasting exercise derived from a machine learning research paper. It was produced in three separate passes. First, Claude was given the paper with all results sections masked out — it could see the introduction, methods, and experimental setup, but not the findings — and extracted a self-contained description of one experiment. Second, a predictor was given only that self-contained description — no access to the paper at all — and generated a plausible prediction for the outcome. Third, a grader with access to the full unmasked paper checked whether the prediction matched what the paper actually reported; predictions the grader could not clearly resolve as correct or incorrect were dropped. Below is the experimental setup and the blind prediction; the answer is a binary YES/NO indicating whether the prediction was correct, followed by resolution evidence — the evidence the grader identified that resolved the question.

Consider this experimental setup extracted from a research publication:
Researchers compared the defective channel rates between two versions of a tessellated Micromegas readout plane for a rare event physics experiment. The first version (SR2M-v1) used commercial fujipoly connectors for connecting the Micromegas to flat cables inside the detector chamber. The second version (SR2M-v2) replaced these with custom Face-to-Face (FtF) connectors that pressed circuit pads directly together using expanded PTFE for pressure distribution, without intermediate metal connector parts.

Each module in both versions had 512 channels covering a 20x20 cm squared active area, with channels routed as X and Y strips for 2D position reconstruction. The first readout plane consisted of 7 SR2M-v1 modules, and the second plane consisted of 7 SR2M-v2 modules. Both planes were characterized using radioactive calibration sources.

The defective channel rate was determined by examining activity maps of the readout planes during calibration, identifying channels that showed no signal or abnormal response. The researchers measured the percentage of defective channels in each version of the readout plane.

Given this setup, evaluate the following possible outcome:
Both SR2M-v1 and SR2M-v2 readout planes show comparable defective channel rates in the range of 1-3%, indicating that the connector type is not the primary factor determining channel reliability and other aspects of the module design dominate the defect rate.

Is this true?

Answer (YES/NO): NO